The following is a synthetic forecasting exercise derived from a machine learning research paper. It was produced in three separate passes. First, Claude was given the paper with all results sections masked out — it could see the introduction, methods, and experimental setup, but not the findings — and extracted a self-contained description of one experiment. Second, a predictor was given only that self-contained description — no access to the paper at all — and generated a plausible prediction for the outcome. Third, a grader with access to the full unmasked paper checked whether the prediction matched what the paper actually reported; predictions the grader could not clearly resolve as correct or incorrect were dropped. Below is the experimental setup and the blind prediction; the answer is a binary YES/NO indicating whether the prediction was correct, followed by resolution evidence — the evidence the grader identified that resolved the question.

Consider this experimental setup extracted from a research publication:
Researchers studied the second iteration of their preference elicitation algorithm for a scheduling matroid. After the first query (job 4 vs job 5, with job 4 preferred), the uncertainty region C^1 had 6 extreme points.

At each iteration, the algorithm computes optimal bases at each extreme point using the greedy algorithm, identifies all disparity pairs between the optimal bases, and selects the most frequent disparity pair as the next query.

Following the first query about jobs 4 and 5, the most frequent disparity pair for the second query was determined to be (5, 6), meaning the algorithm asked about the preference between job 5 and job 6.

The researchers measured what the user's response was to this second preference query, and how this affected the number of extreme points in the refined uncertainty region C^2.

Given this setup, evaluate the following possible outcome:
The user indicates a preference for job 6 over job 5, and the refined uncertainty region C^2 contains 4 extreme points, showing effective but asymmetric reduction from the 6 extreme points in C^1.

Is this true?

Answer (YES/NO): NO